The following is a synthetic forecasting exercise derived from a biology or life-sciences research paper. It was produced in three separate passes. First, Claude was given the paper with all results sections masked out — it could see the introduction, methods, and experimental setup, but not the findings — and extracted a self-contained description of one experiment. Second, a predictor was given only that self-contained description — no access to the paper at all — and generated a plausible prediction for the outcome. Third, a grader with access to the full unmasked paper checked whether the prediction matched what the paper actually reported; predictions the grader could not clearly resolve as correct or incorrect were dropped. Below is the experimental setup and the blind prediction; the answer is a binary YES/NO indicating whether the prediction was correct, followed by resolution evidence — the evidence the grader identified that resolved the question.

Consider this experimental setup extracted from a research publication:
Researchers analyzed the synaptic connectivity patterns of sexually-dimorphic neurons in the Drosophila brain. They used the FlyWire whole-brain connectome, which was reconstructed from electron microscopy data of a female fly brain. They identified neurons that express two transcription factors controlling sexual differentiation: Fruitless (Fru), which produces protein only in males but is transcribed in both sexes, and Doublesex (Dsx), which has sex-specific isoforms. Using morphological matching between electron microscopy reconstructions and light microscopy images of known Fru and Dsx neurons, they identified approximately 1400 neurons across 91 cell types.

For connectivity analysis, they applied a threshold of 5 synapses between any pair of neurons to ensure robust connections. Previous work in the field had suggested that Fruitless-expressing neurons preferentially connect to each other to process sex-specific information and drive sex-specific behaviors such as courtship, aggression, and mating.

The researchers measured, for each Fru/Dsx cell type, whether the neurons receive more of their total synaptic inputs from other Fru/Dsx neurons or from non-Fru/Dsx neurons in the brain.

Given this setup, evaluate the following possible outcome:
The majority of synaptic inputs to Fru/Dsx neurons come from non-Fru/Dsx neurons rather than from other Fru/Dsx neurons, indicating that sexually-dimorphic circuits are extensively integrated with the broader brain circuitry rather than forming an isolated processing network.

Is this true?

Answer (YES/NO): YES